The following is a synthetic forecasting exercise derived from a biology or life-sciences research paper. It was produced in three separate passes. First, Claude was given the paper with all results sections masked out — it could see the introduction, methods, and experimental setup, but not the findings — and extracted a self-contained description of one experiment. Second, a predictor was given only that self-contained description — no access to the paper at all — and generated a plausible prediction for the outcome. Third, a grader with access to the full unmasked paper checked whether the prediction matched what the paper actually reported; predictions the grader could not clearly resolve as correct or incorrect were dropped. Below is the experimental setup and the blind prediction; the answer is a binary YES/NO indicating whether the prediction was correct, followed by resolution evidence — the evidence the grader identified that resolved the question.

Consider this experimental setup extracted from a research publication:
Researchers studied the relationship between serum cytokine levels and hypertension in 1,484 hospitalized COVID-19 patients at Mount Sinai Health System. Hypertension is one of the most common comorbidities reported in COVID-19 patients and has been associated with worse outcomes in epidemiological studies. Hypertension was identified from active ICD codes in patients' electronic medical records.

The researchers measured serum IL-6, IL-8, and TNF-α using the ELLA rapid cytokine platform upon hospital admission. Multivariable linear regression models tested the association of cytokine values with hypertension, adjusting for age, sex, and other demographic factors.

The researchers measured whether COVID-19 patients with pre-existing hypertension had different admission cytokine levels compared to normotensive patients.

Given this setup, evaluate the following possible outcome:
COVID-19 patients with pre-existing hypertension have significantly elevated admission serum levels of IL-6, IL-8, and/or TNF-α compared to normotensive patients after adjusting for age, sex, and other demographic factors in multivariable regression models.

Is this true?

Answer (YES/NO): NO